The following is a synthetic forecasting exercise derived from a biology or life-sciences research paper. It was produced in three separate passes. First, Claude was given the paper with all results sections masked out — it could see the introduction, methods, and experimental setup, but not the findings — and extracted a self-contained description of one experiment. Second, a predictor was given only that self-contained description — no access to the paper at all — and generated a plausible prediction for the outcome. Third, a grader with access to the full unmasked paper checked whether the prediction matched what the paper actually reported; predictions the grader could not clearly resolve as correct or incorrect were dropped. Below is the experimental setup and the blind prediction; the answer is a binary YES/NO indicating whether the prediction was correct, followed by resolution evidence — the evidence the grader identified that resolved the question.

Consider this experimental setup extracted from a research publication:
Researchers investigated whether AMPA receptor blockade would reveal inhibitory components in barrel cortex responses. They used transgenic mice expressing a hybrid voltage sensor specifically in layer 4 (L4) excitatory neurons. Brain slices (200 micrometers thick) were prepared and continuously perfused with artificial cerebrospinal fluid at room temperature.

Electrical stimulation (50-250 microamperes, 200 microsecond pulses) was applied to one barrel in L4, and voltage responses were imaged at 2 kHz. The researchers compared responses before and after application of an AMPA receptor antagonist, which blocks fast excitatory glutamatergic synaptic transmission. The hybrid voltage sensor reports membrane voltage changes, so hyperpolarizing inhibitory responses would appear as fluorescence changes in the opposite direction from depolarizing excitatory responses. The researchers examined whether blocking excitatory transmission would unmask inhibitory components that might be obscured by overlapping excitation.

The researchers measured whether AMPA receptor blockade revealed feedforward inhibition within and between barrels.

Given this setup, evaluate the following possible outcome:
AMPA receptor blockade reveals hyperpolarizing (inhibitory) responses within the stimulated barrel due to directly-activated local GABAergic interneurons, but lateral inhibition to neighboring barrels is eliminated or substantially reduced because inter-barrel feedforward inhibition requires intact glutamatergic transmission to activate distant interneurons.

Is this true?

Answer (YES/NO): NO